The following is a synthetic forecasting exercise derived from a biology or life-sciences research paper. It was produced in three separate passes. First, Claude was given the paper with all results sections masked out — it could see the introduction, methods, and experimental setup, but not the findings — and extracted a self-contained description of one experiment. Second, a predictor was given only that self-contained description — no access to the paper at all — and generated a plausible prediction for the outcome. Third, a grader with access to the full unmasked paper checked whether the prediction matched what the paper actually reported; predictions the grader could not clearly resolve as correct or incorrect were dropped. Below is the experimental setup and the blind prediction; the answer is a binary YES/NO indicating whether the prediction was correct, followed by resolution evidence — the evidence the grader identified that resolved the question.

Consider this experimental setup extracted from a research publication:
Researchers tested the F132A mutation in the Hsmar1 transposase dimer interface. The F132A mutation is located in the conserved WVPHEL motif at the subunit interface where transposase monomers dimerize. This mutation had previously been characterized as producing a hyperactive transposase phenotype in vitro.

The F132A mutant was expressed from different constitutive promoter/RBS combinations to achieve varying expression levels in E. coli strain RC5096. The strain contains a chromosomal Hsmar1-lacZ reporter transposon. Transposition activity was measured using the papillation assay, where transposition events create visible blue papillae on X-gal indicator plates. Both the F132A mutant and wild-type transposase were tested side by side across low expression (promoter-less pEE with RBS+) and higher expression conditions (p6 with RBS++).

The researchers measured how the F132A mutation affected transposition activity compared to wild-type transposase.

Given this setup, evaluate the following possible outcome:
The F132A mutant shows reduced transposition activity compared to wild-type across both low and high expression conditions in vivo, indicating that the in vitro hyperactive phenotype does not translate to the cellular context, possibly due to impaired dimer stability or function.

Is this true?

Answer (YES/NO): NO